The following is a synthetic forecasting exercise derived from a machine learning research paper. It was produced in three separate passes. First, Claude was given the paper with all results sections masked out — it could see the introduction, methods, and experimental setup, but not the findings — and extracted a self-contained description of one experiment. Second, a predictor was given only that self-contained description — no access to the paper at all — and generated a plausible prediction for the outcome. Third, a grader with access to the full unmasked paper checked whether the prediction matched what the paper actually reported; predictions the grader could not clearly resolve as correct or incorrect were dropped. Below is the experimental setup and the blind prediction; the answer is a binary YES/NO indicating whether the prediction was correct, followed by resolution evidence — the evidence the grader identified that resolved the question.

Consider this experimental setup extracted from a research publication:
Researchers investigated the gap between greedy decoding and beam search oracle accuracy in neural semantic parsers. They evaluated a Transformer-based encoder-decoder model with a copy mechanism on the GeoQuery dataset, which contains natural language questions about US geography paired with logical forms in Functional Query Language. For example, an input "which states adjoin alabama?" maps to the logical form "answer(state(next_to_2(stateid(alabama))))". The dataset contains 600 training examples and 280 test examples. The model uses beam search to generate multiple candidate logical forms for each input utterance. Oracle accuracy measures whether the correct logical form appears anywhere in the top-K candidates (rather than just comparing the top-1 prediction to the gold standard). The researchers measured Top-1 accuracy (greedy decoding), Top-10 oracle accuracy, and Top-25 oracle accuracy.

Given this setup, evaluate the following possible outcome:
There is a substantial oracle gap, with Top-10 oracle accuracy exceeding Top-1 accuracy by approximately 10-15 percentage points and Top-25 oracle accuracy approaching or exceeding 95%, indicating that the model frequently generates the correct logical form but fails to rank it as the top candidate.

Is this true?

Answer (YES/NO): NO